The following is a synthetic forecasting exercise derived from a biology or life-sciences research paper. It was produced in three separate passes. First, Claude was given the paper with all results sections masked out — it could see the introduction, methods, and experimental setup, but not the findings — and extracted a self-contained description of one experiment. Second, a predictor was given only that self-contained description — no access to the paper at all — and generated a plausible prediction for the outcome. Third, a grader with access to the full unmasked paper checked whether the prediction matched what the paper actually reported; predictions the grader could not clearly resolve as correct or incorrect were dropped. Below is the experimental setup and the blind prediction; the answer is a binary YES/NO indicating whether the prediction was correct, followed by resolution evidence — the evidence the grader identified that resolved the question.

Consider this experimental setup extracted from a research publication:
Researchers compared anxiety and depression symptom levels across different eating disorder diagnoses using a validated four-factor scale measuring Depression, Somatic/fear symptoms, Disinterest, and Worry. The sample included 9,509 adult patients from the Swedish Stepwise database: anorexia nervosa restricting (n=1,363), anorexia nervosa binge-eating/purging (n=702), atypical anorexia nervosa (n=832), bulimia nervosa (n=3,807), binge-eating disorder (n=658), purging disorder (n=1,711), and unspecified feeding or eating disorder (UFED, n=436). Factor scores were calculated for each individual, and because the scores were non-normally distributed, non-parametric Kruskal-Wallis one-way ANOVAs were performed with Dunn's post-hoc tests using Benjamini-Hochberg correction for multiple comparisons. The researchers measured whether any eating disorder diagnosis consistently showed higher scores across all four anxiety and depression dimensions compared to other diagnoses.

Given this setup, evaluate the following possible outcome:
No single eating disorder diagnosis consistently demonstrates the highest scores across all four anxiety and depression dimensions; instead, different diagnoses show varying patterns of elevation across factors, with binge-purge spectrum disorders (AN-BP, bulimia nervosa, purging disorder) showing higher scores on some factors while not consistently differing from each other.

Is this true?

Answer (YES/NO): NO